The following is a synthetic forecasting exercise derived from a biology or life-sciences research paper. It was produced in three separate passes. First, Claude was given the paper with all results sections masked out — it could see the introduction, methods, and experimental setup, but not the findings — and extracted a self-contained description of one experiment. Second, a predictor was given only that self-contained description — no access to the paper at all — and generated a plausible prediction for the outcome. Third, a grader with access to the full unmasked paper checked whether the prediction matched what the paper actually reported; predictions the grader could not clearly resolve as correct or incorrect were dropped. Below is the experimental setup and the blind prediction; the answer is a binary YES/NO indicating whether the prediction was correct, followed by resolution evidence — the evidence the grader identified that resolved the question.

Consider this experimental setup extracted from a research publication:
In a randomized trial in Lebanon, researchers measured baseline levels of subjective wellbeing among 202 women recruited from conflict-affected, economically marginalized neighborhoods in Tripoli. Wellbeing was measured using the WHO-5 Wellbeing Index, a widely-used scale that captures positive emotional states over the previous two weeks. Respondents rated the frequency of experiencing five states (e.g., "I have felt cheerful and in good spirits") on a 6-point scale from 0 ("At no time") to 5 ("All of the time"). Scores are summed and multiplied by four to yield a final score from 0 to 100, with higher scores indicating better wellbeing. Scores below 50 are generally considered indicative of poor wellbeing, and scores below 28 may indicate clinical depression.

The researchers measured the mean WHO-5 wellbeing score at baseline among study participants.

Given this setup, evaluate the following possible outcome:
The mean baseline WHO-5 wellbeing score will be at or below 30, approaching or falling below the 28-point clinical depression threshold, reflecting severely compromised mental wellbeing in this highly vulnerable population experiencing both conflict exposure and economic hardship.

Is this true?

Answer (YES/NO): NO